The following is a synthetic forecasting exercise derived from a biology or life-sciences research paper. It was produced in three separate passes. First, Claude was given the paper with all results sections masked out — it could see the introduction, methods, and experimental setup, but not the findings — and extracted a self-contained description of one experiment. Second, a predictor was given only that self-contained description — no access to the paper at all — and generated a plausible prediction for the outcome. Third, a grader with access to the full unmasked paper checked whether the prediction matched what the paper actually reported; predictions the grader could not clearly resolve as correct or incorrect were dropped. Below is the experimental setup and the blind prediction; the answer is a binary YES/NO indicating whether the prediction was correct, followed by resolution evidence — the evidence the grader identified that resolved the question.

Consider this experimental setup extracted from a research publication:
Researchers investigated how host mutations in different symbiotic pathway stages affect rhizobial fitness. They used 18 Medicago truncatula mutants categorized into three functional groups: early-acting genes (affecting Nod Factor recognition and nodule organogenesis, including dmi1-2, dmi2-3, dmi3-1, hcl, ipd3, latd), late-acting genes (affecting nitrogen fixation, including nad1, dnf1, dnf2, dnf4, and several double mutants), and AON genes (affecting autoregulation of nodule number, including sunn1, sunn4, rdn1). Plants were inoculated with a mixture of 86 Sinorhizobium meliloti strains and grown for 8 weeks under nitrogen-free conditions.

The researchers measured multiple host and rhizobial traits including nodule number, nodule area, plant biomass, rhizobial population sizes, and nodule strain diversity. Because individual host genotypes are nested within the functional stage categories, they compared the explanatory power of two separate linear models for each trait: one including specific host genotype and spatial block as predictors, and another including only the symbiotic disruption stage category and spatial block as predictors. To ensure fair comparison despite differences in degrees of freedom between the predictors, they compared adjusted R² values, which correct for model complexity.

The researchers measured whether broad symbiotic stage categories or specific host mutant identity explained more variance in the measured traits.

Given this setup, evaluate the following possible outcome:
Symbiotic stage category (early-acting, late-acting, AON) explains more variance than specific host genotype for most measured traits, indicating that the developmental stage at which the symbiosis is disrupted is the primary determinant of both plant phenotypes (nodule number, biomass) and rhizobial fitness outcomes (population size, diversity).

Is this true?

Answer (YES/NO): NO